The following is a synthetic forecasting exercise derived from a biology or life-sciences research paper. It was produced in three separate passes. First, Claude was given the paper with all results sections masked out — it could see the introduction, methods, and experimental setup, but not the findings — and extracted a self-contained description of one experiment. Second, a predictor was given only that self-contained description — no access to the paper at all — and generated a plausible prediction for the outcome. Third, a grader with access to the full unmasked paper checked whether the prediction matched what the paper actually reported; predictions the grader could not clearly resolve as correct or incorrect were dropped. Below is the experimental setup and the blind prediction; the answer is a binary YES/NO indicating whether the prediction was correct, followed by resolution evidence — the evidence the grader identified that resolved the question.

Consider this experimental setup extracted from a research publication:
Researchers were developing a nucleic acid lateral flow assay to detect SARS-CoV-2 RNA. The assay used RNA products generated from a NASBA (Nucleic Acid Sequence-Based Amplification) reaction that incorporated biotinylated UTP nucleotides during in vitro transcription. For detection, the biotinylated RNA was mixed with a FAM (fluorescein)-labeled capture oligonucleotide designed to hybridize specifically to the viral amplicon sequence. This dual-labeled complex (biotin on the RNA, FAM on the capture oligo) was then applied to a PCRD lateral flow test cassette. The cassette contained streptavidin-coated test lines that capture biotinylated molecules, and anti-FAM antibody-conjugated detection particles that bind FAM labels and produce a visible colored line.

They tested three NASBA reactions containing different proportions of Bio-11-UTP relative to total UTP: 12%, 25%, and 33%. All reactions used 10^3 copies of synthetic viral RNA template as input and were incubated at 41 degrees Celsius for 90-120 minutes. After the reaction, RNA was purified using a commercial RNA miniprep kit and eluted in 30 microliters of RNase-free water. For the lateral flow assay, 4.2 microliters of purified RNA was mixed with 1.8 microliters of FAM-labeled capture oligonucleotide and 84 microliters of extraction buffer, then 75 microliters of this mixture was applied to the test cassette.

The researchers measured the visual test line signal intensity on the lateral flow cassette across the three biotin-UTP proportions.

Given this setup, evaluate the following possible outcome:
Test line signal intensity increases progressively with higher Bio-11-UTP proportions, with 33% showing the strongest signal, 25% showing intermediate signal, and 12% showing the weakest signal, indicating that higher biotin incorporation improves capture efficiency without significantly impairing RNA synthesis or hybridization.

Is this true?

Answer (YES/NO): NO